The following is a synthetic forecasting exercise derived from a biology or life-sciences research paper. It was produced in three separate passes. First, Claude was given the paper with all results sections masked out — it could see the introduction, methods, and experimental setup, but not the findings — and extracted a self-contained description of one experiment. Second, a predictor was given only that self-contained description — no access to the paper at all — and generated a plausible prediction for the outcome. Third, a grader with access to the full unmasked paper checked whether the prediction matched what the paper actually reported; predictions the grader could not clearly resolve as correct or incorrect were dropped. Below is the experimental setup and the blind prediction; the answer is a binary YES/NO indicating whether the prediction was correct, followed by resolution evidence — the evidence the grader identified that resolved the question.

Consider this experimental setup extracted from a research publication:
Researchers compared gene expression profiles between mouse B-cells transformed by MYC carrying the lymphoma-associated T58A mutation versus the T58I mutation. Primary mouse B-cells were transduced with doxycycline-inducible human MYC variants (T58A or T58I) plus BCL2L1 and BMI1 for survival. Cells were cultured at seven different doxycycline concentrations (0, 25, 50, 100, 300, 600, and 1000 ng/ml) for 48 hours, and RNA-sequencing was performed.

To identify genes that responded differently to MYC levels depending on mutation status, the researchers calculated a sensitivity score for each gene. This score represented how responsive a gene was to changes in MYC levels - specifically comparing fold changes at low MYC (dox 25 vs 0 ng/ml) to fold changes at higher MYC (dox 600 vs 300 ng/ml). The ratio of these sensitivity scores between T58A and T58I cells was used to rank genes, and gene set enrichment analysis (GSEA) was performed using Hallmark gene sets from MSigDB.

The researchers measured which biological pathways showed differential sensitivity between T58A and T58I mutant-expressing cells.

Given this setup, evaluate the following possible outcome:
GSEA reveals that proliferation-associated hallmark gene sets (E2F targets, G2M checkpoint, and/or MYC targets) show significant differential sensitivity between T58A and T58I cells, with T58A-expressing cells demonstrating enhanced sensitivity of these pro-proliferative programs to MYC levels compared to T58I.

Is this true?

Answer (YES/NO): YES